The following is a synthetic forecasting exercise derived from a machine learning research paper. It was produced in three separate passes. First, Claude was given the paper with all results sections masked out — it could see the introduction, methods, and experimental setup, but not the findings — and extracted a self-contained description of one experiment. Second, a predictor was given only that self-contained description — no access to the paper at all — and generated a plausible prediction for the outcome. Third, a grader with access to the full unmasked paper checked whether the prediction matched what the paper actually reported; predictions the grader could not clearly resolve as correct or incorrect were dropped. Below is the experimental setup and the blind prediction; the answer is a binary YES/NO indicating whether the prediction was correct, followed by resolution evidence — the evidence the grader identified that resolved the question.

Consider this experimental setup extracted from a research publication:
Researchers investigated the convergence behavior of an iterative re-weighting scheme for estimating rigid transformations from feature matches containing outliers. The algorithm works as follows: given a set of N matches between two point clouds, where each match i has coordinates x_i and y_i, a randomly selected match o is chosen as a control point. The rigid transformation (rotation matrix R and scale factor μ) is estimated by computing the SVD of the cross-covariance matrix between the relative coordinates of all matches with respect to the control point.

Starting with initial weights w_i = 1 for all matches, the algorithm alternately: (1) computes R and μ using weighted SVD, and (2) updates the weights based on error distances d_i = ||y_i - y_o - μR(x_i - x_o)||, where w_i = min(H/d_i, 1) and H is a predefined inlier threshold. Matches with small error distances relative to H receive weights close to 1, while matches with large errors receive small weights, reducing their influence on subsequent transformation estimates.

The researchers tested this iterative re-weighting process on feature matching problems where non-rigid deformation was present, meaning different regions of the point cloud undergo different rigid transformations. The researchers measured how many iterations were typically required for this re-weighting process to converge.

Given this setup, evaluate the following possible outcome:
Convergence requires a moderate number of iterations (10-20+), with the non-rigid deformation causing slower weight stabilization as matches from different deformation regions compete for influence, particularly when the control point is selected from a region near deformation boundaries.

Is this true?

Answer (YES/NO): NO